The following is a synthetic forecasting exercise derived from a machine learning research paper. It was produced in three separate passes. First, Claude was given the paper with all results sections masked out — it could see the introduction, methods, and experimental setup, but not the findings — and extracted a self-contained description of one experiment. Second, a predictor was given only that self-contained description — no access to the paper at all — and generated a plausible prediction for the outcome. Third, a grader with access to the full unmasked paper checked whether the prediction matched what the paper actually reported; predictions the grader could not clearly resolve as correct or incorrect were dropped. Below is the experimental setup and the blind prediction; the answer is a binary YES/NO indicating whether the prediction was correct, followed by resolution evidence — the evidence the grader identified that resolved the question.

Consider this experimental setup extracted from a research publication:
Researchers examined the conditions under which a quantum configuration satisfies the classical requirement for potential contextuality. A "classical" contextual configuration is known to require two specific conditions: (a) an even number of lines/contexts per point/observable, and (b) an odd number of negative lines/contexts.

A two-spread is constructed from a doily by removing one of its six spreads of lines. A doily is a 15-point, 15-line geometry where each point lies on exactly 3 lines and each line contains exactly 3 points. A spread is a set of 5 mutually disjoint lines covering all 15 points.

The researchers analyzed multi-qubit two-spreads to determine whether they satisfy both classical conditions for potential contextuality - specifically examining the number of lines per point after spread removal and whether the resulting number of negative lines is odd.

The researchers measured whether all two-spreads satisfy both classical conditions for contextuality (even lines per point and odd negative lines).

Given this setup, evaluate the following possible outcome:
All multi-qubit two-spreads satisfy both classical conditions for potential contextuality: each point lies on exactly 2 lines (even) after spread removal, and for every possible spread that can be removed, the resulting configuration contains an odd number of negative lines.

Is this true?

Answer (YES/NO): YES